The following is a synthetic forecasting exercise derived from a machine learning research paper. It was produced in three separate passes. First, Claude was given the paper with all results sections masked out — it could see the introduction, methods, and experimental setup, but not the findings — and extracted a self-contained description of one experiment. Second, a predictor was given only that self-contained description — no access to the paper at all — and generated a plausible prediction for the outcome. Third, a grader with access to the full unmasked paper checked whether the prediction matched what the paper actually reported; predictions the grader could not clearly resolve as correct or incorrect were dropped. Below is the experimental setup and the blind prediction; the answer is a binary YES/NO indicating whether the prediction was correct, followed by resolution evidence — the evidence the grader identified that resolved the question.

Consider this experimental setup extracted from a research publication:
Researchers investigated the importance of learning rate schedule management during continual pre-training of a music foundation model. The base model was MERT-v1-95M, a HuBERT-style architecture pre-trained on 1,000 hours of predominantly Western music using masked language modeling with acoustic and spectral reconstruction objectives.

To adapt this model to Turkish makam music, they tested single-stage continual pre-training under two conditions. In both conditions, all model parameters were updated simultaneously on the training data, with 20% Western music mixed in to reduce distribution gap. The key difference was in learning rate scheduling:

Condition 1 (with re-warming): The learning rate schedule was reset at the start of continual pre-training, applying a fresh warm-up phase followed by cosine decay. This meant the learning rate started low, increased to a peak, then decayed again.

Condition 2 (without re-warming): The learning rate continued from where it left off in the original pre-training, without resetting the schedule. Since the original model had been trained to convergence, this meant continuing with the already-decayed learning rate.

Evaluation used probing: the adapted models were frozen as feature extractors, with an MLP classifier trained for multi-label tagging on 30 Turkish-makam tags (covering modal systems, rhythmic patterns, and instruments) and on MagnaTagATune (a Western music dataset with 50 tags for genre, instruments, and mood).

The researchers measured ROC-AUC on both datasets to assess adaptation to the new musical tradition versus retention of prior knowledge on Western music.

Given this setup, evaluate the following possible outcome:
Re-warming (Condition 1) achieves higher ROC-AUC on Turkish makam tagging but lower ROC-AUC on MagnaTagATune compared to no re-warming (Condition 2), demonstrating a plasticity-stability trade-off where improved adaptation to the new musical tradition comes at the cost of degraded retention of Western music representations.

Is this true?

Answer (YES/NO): YES